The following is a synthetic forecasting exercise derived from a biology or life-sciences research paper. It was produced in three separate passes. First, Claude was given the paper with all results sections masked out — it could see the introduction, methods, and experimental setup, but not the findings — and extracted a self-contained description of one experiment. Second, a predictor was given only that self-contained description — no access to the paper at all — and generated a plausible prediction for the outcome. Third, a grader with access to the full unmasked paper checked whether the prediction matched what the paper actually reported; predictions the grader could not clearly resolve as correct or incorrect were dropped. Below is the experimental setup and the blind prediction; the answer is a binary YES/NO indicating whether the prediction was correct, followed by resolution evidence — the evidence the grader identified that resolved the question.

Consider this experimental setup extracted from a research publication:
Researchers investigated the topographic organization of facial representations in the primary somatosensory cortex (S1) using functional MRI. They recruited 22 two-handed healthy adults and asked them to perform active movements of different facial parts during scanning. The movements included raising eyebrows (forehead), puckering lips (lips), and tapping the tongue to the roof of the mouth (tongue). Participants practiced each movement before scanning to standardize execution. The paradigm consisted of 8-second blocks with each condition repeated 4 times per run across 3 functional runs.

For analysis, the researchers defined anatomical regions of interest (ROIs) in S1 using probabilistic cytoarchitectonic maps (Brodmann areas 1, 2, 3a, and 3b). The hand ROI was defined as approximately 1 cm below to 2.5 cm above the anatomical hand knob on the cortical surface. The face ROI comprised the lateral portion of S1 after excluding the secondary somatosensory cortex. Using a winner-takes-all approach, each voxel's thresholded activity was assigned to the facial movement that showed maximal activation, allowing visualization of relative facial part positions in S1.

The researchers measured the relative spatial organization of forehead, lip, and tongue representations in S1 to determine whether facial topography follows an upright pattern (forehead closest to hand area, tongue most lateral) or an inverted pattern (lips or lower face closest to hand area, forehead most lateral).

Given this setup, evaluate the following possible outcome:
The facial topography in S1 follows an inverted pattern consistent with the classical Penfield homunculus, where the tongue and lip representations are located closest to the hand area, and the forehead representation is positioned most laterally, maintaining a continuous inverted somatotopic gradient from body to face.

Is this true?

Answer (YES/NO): NO